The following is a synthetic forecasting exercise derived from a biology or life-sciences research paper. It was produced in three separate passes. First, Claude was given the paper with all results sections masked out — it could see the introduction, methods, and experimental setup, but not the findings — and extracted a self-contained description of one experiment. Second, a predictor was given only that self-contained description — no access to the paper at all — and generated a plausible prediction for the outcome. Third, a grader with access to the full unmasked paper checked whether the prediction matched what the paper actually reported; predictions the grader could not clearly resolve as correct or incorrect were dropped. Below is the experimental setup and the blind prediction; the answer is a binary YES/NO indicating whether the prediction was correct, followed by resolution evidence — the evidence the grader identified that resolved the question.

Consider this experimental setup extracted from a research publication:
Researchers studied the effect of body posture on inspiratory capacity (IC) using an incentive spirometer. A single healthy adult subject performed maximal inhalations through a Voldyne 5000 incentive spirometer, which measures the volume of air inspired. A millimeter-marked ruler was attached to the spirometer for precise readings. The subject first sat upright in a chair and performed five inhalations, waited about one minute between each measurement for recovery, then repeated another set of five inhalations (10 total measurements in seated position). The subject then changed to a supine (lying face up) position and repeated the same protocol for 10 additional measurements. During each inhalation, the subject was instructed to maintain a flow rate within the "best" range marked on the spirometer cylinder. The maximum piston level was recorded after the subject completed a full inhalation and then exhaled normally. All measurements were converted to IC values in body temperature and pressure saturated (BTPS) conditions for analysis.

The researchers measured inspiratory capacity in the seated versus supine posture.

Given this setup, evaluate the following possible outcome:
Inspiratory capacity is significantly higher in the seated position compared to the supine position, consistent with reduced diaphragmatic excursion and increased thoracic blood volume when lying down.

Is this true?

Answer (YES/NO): YES